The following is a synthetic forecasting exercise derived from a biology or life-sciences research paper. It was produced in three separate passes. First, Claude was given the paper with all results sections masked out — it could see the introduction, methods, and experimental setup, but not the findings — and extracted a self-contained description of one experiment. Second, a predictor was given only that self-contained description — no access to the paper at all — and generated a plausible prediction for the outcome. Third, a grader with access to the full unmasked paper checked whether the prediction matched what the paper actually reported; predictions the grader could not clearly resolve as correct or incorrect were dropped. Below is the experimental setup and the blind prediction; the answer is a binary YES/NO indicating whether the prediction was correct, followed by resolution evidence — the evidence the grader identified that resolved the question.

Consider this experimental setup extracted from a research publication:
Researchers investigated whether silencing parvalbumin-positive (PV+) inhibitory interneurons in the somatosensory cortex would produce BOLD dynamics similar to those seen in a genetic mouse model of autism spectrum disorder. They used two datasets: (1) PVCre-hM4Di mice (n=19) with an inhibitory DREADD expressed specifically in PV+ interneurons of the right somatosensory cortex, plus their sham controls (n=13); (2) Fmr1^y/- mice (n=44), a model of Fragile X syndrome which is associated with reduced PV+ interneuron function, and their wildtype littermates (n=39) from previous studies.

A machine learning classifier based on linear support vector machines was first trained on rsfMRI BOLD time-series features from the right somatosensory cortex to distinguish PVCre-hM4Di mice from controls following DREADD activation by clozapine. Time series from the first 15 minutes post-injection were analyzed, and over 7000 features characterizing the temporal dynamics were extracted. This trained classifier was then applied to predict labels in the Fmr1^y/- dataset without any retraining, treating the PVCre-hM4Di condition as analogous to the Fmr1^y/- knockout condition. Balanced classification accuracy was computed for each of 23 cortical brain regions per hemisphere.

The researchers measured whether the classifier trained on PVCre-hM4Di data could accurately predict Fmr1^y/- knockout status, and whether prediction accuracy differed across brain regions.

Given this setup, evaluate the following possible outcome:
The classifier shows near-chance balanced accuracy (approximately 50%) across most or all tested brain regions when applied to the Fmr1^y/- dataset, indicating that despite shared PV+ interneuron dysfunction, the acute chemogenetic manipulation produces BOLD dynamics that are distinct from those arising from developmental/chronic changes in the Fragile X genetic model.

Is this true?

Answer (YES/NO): NO